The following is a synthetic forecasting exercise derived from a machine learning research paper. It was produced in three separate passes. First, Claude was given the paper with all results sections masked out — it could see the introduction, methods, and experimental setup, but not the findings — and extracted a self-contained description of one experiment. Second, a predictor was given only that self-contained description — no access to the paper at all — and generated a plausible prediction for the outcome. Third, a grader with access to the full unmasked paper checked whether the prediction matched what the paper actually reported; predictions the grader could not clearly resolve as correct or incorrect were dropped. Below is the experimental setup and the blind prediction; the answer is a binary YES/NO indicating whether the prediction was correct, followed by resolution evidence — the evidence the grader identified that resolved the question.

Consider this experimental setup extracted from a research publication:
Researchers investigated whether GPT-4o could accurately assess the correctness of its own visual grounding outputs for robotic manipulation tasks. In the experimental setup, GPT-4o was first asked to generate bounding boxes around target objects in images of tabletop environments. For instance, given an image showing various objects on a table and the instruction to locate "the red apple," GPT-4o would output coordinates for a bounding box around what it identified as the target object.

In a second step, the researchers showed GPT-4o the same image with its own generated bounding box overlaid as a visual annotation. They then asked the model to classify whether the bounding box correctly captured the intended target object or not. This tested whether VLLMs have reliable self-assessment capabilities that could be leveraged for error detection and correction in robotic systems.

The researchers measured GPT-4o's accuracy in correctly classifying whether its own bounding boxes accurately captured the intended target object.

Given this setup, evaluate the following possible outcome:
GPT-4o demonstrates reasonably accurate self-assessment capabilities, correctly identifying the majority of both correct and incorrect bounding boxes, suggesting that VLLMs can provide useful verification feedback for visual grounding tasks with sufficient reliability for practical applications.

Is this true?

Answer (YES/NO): YES